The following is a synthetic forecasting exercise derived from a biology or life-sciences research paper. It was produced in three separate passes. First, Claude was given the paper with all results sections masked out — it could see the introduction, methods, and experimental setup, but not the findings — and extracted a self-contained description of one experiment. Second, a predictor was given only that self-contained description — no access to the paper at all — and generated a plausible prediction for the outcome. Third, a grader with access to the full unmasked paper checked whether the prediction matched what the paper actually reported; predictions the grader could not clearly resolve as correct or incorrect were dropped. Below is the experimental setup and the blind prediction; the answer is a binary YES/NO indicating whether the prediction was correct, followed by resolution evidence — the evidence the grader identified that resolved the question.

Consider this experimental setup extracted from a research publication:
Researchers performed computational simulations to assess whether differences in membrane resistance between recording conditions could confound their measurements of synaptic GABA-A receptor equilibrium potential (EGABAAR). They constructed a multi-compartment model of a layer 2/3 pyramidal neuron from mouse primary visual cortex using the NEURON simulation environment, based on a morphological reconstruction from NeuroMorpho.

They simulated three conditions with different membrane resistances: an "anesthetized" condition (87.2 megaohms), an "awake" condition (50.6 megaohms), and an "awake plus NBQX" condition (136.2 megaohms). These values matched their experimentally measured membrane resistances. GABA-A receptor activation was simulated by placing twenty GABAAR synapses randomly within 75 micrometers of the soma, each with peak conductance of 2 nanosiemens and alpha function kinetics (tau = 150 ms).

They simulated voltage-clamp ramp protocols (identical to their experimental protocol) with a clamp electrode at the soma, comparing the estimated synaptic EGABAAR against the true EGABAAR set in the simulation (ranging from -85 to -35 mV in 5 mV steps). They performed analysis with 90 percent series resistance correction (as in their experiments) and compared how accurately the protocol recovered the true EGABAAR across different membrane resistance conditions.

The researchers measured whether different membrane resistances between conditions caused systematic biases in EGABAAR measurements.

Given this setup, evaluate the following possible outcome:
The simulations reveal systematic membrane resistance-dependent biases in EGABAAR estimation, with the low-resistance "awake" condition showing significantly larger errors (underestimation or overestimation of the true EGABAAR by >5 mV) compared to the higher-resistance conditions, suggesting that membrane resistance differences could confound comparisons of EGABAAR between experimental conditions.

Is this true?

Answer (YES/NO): NO